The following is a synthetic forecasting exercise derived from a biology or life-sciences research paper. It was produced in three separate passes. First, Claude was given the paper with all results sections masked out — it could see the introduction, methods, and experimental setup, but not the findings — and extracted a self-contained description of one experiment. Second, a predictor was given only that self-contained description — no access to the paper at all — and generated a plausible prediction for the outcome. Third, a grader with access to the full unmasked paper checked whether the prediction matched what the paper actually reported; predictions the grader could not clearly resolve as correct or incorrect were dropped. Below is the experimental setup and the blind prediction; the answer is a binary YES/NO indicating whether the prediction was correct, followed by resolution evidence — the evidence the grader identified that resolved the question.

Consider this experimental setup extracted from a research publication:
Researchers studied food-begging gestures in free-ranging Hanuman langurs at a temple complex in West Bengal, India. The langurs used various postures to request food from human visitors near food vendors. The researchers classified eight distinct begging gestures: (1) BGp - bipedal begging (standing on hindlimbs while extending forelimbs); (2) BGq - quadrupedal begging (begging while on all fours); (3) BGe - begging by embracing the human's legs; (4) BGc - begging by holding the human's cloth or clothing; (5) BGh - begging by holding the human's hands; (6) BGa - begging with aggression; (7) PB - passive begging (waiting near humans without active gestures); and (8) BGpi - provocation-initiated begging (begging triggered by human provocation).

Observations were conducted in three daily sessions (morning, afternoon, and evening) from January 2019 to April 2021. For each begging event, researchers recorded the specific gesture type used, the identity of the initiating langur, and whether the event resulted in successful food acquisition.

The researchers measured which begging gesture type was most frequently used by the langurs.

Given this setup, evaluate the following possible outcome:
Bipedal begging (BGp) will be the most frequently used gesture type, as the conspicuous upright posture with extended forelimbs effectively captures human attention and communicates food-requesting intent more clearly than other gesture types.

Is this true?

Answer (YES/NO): NO